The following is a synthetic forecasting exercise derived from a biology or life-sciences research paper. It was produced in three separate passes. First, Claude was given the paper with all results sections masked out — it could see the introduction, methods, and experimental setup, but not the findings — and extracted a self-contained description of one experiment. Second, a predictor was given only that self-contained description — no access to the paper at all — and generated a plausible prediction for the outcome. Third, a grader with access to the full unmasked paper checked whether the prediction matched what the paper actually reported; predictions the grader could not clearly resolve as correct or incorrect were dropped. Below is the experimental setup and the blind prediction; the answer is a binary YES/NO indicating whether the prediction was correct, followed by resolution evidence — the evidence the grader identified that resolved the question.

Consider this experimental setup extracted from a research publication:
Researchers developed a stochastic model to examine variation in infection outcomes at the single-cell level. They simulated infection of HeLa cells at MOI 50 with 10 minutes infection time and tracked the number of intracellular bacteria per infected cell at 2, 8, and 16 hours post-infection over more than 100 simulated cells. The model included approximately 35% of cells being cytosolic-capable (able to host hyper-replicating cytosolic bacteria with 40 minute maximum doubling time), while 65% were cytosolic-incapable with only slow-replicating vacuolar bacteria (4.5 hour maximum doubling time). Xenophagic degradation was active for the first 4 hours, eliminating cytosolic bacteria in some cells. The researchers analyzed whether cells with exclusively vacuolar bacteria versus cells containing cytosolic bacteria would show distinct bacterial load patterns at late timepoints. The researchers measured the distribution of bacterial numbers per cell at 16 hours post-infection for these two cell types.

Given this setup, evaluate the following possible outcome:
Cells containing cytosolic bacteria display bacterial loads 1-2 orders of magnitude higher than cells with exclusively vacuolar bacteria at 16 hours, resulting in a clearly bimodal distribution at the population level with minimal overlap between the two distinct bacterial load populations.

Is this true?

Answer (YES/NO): NO